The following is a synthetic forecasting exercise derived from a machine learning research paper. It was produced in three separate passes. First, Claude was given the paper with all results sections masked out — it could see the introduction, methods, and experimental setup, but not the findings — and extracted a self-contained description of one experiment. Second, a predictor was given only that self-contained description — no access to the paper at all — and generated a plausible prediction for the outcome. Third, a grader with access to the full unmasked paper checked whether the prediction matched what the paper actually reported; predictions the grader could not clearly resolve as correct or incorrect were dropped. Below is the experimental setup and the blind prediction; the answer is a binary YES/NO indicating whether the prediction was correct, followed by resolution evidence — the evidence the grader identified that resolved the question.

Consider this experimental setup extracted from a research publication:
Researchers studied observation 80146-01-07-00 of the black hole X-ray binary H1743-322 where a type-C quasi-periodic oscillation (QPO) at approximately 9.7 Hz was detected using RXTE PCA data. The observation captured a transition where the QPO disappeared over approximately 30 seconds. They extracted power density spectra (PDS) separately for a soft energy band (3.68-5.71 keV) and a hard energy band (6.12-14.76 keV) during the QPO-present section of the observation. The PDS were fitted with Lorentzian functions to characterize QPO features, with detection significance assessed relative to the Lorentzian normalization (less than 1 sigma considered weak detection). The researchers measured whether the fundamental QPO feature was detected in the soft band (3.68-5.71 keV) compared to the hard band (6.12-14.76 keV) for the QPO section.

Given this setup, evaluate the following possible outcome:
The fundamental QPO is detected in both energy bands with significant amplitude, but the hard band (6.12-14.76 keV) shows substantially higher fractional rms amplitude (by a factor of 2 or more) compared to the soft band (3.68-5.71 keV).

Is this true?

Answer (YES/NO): NO